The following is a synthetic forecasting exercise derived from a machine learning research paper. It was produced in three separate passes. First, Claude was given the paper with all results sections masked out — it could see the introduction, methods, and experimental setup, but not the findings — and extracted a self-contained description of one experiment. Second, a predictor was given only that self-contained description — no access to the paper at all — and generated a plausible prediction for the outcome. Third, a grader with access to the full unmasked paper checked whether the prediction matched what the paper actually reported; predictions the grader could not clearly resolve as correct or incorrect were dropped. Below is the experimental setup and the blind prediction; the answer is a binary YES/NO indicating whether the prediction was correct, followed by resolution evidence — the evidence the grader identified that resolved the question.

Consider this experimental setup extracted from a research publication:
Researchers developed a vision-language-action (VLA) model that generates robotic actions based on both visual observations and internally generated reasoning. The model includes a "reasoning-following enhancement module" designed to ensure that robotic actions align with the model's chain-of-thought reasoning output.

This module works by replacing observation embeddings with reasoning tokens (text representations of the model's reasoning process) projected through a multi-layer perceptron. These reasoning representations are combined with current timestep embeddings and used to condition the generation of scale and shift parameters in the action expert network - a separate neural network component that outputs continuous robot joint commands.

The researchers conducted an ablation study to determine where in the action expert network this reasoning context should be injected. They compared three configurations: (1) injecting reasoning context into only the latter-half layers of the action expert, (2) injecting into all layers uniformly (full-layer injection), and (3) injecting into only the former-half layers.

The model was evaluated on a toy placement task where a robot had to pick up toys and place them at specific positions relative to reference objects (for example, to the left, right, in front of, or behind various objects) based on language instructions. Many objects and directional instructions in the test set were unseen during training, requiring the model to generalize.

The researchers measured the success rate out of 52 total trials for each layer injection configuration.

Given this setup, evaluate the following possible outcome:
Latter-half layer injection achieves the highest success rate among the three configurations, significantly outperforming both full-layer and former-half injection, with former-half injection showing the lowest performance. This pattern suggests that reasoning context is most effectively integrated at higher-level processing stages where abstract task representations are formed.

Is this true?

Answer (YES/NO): YES